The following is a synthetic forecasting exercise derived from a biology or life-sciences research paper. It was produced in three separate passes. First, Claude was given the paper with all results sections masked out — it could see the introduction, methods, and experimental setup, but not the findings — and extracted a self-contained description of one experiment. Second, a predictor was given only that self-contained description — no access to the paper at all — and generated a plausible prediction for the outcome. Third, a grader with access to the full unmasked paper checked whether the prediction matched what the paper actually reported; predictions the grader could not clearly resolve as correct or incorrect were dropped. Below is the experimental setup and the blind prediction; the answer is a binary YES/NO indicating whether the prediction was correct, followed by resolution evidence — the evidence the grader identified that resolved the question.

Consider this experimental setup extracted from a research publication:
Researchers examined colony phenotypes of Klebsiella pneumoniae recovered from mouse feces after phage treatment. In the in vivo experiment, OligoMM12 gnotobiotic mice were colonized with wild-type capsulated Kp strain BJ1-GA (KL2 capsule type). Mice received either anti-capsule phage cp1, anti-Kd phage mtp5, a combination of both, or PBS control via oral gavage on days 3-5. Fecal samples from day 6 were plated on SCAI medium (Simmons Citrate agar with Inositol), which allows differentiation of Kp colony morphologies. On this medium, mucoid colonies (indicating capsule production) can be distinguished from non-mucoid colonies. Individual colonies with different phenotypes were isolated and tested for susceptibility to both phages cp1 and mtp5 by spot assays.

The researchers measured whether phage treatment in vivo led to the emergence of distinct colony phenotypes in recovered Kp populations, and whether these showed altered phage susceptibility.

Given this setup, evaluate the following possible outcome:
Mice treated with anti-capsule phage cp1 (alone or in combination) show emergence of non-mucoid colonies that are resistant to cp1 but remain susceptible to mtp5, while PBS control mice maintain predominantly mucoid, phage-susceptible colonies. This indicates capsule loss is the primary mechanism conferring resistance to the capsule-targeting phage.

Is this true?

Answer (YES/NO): NO